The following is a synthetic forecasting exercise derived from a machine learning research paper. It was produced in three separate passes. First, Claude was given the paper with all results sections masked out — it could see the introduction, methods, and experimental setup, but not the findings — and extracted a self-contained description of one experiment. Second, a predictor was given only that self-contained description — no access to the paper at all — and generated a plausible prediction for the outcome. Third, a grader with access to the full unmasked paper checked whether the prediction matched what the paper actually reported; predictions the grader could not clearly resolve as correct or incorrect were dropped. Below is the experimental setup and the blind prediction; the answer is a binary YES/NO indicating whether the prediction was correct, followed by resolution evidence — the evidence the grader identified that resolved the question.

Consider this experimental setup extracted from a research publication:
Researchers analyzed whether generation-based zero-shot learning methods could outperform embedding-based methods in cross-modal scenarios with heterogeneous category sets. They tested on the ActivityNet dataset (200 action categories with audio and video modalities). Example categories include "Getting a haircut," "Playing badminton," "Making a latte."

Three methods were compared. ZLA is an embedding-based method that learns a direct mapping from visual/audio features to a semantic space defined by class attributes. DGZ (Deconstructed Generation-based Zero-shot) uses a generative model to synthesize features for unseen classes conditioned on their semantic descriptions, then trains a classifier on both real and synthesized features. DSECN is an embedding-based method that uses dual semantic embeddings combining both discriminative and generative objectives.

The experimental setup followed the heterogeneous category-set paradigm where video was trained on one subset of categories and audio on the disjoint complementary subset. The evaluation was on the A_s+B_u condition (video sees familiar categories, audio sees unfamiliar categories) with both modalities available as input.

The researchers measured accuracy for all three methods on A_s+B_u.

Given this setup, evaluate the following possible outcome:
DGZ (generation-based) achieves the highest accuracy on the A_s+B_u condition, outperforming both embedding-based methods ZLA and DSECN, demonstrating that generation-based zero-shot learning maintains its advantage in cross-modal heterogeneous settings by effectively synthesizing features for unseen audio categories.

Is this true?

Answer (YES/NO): NO